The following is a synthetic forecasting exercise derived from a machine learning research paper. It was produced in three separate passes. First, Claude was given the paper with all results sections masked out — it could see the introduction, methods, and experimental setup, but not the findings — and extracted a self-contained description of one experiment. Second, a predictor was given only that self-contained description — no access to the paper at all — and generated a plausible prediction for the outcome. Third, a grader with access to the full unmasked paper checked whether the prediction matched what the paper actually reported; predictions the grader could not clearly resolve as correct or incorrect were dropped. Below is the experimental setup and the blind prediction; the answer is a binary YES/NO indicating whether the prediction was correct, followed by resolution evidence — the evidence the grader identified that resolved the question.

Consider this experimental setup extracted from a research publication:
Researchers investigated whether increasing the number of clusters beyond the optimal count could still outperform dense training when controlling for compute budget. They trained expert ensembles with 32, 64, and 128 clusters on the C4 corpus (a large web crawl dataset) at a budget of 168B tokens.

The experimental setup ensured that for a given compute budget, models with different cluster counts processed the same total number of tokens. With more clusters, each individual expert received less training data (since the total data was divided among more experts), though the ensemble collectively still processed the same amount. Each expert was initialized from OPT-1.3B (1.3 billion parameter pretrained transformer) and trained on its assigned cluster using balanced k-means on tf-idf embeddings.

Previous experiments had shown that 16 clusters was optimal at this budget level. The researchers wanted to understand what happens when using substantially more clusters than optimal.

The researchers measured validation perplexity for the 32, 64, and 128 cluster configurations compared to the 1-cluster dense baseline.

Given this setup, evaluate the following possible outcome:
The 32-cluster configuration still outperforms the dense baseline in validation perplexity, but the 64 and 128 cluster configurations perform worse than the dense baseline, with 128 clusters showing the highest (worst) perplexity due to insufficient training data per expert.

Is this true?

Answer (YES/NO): NO